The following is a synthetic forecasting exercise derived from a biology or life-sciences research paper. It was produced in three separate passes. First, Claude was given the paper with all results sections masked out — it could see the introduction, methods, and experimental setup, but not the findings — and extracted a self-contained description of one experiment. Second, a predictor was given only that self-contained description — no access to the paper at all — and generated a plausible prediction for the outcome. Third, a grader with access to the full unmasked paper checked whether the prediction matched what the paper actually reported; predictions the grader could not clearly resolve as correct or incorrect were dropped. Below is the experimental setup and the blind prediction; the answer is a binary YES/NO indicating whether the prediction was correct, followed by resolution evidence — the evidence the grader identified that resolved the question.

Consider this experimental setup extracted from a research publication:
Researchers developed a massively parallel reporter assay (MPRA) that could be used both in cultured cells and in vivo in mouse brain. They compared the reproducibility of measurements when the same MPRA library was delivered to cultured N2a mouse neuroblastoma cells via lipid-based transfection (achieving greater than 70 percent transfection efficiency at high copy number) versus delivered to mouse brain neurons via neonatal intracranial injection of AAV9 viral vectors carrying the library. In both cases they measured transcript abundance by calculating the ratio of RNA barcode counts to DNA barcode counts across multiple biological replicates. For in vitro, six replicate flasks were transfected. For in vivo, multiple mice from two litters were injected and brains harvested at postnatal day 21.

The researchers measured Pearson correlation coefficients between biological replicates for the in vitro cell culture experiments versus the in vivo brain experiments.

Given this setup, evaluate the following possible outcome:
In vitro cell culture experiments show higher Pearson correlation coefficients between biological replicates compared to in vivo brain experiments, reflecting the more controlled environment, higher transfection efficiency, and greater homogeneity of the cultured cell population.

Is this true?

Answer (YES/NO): YES